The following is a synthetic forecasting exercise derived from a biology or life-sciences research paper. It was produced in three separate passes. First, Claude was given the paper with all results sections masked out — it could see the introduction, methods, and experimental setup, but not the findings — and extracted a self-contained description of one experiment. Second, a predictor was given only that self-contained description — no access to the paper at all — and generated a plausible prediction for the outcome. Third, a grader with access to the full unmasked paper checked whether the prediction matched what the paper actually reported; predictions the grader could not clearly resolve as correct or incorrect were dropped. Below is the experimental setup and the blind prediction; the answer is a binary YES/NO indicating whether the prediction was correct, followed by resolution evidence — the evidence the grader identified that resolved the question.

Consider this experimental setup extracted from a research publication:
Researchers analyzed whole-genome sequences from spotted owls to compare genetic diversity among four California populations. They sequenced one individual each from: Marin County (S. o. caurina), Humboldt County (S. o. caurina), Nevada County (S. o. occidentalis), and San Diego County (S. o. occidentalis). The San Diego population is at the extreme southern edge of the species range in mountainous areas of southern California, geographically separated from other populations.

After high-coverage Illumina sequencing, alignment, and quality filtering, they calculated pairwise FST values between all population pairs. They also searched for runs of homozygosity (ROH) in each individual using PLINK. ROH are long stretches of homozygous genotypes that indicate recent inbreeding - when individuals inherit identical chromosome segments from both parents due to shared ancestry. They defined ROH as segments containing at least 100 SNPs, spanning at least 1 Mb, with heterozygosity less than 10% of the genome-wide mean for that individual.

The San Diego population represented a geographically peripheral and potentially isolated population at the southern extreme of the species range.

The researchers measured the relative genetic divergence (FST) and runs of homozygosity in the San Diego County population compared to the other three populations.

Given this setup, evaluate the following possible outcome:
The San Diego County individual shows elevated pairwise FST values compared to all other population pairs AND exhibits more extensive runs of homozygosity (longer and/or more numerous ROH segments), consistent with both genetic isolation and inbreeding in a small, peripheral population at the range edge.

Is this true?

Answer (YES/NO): NO